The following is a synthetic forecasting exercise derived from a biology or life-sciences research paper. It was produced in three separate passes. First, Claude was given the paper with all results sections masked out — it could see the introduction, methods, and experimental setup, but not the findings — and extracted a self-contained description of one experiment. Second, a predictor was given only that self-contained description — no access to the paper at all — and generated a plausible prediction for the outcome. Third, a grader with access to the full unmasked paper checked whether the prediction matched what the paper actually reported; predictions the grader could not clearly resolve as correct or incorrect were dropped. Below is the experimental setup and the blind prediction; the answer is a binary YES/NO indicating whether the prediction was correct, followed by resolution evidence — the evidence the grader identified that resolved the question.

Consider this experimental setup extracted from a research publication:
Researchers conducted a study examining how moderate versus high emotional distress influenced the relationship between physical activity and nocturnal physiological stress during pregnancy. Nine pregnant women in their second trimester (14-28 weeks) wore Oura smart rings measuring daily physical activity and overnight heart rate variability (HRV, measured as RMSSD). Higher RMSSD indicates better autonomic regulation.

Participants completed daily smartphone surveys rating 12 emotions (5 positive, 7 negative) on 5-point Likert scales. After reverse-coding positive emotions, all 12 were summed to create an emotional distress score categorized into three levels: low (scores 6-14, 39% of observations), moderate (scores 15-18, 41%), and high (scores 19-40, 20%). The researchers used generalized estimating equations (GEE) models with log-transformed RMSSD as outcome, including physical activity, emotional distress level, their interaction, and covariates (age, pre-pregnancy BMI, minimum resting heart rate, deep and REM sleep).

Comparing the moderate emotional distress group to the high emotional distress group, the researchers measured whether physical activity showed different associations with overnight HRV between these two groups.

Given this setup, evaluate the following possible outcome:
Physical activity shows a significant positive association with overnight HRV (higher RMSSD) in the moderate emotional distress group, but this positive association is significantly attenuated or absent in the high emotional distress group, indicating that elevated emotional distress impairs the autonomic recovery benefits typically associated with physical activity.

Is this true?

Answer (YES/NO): NO